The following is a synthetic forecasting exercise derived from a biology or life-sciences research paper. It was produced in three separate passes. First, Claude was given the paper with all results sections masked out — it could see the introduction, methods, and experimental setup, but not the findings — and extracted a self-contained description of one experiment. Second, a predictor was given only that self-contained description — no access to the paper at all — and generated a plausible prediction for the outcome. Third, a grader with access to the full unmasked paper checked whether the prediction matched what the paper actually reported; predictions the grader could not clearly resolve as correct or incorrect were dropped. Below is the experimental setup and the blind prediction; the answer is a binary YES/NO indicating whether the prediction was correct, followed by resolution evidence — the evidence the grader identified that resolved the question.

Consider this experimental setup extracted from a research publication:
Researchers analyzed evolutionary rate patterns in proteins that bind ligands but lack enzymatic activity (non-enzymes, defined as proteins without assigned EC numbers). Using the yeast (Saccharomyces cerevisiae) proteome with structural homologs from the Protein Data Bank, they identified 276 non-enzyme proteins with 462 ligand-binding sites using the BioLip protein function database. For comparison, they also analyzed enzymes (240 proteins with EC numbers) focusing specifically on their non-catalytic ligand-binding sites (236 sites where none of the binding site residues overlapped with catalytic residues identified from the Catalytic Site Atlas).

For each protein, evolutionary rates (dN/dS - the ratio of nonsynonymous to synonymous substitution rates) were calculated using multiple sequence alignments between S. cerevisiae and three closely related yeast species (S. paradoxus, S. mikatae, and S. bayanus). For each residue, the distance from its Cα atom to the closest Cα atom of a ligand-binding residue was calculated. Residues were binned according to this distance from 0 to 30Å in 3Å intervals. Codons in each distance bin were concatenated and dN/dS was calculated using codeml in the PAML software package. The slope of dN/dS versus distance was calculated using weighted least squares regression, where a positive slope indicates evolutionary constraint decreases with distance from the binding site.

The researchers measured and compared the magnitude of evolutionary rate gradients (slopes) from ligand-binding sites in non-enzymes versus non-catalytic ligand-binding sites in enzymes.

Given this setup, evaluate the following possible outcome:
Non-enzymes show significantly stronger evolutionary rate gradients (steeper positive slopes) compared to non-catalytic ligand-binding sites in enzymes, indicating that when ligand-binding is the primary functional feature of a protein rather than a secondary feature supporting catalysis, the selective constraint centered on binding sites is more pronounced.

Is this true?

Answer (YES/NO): NO